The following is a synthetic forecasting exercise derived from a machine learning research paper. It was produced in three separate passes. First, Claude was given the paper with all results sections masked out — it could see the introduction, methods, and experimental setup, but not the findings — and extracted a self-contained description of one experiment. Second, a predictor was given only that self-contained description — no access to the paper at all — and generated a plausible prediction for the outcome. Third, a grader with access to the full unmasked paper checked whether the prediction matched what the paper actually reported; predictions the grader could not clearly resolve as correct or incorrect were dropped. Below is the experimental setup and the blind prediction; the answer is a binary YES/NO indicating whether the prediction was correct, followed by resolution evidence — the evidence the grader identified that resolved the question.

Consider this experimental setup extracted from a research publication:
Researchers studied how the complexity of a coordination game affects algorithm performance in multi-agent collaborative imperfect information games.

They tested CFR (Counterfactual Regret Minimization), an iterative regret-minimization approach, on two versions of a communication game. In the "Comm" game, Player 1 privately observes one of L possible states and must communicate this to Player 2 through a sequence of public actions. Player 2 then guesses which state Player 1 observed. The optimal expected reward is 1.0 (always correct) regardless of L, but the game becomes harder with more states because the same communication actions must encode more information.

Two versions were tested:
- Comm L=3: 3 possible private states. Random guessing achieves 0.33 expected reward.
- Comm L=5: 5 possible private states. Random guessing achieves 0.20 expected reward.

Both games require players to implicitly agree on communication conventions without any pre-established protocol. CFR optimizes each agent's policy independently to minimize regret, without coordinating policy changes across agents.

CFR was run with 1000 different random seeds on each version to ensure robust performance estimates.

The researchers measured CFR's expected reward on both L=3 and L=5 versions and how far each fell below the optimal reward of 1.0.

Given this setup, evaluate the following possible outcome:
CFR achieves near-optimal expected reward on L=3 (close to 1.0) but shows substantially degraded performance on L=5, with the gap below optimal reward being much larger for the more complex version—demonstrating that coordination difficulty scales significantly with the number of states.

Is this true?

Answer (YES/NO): NO